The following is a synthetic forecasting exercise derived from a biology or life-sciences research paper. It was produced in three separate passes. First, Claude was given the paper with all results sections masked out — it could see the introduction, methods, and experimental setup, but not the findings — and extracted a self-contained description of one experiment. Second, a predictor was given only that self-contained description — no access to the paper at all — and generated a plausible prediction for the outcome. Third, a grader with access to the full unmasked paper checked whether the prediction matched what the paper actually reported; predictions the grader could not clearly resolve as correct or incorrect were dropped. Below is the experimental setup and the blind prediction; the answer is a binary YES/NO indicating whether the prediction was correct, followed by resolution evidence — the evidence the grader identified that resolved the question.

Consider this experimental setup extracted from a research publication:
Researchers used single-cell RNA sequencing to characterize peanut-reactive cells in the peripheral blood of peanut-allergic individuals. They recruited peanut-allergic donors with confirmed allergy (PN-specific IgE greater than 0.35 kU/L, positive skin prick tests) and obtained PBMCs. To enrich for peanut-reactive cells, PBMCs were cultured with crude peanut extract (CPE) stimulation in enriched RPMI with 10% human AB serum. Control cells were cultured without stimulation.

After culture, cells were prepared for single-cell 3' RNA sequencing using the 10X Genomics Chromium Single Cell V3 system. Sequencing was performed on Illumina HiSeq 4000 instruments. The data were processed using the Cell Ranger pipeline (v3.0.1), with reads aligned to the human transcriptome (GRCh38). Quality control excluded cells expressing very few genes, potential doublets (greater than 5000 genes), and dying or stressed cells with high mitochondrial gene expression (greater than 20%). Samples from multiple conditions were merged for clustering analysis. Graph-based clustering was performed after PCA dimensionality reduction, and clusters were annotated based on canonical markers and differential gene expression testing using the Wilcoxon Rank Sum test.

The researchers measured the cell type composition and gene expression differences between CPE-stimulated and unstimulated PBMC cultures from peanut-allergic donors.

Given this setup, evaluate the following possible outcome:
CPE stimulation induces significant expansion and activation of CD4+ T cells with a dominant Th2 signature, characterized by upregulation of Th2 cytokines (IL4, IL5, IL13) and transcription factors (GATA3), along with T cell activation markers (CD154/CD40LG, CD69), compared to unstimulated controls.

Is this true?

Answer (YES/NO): NO